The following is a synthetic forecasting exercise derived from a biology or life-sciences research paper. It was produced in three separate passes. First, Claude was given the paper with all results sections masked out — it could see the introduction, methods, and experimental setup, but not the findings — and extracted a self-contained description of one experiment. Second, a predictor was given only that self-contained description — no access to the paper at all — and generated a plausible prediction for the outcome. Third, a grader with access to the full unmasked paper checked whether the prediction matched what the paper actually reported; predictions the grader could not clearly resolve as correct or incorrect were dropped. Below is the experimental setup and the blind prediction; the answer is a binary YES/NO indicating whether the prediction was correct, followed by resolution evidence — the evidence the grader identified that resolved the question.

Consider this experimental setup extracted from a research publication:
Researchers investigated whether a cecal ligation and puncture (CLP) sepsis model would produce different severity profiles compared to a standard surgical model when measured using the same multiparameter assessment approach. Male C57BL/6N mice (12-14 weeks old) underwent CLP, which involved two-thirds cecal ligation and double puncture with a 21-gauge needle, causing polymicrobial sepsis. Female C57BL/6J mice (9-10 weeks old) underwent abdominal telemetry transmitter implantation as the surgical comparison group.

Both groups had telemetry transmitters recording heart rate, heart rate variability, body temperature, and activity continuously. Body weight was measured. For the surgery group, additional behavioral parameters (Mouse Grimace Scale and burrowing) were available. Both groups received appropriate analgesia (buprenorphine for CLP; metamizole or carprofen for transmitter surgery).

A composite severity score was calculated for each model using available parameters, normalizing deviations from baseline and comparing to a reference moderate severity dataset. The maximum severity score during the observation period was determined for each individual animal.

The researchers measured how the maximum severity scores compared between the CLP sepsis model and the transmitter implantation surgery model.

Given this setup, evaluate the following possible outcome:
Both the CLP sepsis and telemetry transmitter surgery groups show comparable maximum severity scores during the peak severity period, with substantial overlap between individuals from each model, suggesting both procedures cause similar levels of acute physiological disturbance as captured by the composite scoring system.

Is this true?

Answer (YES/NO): NO